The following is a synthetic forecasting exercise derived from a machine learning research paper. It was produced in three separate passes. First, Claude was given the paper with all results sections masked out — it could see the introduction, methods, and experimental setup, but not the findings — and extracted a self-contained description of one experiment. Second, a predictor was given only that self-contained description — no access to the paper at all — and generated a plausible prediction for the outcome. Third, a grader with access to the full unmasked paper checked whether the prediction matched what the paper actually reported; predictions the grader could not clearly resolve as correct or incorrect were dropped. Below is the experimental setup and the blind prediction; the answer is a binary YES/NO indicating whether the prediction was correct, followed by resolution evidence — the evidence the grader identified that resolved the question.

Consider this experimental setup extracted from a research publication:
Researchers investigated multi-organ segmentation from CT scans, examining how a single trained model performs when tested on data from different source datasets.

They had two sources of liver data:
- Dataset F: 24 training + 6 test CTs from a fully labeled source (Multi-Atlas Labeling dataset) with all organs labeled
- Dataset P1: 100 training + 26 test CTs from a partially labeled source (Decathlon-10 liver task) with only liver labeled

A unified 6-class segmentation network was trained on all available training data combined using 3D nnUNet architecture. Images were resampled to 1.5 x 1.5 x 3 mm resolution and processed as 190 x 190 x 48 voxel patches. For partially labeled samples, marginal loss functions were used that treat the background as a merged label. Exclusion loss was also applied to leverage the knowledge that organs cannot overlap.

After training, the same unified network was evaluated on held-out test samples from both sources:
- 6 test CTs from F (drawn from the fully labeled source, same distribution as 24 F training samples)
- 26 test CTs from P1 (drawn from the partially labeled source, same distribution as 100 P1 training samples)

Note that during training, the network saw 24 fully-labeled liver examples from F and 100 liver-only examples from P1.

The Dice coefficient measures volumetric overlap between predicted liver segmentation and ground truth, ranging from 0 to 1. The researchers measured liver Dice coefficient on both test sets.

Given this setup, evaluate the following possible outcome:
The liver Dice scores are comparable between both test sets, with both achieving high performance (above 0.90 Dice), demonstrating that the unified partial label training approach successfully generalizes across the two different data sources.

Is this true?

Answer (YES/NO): YES